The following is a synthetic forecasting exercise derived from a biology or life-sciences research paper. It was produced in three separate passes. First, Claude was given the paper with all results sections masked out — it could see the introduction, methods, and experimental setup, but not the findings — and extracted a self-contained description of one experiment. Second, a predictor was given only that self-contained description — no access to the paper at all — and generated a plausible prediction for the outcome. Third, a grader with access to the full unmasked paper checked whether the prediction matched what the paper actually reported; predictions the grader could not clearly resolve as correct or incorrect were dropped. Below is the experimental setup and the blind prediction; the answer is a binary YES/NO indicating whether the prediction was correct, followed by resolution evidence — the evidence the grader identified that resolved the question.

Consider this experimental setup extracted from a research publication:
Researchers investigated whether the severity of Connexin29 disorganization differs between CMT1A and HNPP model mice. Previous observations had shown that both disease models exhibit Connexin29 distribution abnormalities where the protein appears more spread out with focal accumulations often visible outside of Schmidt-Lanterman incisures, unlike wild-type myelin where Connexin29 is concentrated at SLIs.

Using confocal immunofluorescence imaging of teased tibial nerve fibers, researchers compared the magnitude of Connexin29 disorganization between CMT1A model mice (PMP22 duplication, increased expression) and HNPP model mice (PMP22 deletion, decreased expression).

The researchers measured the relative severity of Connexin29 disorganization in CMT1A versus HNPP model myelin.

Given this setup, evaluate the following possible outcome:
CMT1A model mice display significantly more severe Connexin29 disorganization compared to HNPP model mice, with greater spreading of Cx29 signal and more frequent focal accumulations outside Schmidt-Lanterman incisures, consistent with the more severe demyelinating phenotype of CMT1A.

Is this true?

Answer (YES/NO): YES